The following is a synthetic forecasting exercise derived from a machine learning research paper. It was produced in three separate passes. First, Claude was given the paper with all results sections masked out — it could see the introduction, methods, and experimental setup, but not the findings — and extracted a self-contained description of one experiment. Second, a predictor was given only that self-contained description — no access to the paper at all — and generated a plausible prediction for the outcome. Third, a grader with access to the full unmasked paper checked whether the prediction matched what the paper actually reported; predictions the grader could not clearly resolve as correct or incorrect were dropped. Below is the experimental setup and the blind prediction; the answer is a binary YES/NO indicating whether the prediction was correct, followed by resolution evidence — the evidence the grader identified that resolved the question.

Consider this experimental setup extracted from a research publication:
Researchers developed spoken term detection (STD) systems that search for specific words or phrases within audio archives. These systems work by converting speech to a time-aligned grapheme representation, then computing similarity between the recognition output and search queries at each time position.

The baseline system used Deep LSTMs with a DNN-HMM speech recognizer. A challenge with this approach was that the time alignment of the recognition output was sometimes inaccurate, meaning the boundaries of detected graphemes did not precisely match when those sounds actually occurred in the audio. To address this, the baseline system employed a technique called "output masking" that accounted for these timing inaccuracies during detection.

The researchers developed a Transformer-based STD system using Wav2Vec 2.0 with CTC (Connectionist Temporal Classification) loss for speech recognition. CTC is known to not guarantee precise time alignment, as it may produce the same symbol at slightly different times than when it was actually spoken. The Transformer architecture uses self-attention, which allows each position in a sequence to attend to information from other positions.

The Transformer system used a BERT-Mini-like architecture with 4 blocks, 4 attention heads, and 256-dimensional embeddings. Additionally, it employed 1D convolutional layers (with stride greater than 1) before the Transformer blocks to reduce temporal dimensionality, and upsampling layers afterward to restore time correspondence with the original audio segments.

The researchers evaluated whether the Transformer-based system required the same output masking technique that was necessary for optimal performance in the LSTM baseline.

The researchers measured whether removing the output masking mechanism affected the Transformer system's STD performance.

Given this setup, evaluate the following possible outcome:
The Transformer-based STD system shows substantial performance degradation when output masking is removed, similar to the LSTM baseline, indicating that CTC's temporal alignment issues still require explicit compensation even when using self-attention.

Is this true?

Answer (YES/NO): NO